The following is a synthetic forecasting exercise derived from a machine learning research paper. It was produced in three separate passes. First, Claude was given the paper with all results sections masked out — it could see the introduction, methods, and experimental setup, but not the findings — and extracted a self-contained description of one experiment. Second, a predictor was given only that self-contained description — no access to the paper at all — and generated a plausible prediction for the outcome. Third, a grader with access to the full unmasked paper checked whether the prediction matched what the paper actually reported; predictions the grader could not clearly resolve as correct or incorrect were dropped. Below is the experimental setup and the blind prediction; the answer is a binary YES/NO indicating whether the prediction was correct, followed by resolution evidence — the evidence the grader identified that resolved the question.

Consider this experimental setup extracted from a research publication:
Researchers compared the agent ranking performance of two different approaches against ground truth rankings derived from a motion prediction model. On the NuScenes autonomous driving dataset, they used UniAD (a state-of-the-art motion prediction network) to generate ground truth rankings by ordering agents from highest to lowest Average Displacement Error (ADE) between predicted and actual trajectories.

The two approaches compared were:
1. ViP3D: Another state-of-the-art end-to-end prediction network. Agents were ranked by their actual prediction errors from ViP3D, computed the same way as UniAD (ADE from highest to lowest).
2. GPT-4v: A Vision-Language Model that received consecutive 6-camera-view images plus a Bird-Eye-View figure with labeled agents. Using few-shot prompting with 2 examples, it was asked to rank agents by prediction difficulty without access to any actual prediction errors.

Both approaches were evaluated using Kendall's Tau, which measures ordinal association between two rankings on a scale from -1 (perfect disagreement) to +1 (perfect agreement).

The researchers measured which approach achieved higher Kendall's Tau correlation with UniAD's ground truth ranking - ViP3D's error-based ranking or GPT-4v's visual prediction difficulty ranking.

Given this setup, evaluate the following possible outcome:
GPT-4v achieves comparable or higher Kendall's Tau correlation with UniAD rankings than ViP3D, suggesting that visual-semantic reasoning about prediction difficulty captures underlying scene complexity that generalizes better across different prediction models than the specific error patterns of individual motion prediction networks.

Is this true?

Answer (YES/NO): YES